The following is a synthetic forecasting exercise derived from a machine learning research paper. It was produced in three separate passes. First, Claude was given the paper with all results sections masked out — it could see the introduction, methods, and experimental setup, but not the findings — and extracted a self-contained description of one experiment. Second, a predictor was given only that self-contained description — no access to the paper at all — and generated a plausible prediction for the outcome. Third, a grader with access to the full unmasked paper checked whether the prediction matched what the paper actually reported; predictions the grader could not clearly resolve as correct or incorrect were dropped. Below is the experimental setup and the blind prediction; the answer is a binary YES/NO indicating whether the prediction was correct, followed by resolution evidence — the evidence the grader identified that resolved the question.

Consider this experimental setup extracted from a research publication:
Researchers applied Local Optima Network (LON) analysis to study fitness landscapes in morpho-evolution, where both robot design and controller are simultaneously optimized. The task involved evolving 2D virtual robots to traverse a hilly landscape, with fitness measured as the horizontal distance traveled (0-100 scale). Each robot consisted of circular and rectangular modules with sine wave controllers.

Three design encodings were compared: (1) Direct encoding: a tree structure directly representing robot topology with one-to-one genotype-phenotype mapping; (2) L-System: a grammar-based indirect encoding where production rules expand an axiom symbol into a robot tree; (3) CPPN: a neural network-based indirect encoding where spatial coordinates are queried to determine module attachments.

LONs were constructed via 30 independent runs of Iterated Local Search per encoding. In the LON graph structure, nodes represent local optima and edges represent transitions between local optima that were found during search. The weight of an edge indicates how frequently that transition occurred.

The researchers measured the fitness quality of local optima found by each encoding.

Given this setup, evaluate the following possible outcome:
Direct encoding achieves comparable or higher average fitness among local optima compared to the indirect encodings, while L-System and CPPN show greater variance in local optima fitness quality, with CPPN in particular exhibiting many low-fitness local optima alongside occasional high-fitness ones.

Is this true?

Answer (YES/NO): NO